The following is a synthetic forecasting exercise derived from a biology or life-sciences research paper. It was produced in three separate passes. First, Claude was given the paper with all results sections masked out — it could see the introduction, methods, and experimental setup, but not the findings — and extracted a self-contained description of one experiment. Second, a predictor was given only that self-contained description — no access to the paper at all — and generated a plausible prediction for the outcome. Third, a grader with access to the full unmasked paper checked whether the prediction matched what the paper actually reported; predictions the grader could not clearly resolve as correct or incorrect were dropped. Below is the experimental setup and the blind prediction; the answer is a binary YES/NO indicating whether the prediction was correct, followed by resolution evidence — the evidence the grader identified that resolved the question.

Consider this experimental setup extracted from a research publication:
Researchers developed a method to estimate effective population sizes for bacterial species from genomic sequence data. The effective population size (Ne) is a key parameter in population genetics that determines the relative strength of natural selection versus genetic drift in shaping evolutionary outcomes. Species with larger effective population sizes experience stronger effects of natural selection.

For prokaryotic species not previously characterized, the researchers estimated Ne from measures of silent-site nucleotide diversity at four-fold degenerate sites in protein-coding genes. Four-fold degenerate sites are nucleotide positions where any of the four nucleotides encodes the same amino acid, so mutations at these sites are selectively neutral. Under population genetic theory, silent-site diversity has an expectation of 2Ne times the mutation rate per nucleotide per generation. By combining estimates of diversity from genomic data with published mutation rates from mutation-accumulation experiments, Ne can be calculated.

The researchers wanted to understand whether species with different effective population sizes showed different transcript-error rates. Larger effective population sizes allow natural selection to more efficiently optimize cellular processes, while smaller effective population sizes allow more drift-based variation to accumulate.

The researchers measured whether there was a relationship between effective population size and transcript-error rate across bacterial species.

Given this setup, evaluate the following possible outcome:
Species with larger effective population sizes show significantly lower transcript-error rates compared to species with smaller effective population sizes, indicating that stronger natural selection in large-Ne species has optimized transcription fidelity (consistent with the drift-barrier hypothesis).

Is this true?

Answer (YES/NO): NO